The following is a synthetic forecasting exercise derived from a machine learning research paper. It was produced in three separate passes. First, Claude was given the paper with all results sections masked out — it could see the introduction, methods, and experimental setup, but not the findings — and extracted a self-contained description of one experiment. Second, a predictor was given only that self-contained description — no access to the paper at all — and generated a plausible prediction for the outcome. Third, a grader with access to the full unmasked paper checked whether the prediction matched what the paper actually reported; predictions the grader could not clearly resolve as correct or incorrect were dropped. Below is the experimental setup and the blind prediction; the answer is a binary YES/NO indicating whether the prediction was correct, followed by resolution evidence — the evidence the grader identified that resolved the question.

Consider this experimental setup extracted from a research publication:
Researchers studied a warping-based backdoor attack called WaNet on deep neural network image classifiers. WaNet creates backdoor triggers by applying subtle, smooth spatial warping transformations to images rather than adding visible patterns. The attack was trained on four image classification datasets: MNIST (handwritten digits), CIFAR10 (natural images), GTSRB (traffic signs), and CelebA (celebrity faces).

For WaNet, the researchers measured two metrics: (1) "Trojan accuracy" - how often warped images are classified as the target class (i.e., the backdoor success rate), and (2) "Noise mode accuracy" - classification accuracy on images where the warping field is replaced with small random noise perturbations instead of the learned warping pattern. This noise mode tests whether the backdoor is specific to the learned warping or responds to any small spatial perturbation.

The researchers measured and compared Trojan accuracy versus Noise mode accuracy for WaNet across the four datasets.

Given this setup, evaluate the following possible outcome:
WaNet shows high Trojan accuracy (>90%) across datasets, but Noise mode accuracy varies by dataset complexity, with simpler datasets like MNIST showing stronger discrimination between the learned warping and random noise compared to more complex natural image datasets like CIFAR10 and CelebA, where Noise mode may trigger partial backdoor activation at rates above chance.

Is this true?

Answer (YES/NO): NO